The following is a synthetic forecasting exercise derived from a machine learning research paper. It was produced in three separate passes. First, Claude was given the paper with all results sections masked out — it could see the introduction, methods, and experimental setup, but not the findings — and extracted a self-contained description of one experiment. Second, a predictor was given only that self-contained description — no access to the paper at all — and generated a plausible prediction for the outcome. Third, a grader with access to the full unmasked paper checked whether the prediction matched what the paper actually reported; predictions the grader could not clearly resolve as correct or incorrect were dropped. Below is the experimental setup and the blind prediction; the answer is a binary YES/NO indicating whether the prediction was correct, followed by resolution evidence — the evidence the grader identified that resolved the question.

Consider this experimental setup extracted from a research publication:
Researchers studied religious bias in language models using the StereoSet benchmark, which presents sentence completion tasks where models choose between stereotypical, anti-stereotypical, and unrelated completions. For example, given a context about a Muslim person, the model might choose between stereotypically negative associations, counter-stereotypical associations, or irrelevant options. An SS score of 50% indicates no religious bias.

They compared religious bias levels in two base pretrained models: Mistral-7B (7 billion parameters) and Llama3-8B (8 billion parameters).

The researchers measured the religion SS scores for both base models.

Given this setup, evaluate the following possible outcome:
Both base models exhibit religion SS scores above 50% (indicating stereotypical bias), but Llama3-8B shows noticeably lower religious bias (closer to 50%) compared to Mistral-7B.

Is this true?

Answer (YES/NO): NO